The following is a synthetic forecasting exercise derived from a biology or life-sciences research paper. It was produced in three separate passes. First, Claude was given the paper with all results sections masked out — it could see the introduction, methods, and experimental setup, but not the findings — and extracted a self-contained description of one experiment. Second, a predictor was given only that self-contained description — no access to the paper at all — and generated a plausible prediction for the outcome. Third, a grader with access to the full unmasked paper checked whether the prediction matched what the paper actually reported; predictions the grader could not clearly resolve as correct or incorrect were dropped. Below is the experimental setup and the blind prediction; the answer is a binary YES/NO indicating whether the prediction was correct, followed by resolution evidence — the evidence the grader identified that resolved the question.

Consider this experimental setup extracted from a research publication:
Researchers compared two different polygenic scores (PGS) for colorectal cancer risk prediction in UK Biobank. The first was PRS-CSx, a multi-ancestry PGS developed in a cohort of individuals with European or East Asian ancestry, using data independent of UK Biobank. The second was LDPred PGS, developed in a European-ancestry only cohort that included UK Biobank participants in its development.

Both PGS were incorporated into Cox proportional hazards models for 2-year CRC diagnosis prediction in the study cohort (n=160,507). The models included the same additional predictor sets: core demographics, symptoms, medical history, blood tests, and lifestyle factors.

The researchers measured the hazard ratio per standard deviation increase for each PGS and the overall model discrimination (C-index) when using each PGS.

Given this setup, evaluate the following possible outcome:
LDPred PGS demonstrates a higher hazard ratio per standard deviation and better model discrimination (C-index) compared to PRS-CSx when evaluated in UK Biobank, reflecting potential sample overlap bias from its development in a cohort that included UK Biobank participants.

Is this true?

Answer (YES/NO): YES